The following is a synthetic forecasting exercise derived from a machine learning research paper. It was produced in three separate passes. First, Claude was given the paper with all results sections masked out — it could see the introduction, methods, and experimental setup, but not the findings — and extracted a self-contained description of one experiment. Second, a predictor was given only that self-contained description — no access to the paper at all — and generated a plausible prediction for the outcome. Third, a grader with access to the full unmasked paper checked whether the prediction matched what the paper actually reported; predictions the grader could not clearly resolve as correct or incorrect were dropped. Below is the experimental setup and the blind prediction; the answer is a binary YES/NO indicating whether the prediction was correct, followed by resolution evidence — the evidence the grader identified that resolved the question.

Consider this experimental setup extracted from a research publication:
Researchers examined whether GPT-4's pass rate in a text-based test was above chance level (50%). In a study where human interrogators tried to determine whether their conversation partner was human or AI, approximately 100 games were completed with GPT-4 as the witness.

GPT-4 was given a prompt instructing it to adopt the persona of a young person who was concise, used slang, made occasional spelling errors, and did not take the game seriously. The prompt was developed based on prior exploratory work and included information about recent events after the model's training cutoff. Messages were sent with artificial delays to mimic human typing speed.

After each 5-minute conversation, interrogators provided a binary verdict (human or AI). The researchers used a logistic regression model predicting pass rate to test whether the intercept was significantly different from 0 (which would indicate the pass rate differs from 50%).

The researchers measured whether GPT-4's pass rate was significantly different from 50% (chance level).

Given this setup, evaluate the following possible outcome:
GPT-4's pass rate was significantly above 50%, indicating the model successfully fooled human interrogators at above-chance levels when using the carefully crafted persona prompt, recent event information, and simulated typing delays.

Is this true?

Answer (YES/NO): NO